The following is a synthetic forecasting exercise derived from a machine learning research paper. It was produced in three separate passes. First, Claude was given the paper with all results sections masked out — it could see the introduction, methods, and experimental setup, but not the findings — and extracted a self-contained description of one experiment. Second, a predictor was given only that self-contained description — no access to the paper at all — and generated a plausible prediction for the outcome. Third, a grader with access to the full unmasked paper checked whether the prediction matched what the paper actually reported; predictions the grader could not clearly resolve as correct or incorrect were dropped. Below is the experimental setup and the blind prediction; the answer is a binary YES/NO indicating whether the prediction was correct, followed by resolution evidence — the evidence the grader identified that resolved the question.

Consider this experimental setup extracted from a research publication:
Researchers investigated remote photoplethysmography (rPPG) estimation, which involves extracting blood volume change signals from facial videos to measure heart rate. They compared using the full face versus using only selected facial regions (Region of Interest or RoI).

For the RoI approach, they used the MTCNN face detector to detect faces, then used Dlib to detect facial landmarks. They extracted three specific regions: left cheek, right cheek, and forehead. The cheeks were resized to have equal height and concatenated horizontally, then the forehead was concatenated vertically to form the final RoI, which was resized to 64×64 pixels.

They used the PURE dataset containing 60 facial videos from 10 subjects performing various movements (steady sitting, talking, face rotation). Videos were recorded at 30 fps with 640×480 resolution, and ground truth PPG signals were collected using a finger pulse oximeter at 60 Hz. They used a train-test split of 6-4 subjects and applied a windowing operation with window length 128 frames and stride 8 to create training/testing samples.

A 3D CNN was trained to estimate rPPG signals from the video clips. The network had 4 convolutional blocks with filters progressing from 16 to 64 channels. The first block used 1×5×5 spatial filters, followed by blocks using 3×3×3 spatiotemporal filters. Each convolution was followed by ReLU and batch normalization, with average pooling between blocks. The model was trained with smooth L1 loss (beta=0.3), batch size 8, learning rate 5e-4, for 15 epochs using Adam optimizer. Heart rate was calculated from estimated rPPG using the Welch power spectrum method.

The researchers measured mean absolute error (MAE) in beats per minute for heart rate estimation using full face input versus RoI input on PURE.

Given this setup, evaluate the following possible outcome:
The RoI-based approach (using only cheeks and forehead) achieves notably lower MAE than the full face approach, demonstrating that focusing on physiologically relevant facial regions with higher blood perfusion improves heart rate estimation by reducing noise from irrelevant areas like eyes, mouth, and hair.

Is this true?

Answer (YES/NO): YES